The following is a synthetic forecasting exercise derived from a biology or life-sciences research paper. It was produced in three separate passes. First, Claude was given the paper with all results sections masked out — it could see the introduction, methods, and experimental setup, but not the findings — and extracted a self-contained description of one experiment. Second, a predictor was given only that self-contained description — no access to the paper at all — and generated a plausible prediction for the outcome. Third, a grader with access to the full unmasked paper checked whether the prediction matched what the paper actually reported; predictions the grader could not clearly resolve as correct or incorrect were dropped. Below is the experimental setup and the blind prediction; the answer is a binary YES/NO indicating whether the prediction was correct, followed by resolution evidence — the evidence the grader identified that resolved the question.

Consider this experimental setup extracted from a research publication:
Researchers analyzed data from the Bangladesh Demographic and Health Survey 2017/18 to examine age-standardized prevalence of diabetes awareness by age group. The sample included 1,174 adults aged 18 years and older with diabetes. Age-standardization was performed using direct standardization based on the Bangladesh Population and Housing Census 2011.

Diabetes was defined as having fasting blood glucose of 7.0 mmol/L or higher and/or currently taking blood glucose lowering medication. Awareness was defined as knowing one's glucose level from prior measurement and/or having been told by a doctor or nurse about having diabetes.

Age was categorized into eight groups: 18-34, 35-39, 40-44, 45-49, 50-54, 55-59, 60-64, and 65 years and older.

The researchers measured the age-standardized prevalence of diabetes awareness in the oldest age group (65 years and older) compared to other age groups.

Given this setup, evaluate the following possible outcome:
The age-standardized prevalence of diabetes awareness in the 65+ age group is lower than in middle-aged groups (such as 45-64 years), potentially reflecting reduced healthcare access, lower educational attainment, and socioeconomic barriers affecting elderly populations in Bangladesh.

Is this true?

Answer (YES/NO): NO